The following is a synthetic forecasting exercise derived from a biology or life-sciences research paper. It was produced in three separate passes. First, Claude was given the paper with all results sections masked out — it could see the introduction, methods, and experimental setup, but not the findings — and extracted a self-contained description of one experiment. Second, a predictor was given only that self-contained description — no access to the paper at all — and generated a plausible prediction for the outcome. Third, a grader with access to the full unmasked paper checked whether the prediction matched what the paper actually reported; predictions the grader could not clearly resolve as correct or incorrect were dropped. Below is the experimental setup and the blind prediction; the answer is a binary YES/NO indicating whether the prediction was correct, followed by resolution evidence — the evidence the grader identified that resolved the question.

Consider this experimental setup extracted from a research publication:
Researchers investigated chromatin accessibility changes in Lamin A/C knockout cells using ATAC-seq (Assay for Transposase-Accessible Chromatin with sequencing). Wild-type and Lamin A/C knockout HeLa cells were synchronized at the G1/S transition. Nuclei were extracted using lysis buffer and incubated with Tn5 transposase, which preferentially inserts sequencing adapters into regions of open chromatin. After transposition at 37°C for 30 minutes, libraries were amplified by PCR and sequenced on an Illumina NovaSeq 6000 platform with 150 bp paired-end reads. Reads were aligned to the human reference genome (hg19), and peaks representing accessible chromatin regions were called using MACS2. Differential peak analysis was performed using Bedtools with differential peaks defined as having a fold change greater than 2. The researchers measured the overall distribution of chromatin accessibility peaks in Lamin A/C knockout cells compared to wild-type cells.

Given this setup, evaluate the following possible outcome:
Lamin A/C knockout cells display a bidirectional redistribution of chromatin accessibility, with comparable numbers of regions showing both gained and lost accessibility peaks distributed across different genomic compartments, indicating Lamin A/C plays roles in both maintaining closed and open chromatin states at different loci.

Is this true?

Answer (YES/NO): NO